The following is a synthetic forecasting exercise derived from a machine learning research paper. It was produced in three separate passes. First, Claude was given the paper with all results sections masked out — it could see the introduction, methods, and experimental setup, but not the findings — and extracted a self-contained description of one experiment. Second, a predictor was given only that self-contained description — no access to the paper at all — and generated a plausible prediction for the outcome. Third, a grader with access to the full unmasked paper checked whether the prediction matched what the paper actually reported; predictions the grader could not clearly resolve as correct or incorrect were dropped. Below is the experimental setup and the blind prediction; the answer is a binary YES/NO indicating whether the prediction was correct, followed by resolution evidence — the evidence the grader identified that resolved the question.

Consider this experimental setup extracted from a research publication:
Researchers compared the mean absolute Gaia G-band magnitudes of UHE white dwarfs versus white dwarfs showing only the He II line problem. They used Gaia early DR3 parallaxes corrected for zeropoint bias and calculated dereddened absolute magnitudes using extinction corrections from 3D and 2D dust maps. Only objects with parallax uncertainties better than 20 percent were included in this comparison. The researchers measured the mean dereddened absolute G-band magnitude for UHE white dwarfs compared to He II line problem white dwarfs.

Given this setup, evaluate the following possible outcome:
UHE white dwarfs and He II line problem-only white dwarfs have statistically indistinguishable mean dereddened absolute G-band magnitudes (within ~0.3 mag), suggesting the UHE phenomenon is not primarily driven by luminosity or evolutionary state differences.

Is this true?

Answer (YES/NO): NO